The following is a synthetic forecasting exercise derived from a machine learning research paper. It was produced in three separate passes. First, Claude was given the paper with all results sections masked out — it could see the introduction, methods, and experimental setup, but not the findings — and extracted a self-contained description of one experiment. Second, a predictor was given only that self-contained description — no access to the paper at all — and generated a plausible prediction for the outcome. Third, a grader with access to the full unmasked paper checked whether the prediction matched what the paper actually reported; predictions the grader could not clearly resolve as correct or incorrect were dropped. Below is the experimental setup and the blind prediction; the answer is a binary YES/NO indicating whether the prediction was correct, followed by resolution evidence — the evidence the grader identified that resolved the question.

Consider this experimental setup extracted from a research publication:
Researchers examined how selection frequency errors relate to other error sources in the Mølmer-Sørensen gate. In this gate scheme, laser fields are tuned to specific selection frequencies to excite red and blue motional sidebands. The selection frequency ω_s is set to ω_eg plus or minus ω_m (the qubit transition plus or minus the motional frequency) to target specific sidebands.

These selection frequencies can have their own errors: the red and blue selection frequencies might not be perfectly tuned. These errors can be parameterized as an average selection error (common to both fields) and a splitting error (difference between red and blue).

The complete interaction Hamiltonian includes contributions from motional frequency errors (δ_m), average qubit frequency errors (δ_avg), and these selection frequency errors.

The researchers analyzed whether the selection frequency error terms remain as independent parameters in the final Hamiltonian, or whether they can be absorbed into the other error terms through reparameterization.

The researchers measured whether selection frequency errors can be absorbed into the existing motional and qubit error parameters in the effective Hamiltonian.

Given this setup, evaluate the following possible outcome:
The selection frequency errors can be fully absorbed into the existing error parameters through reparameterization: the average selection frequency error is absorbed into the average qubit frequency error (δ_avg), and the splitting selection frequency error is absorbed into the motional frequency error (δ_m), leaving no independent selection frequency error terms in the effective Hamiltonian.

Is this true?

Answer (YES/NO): YES